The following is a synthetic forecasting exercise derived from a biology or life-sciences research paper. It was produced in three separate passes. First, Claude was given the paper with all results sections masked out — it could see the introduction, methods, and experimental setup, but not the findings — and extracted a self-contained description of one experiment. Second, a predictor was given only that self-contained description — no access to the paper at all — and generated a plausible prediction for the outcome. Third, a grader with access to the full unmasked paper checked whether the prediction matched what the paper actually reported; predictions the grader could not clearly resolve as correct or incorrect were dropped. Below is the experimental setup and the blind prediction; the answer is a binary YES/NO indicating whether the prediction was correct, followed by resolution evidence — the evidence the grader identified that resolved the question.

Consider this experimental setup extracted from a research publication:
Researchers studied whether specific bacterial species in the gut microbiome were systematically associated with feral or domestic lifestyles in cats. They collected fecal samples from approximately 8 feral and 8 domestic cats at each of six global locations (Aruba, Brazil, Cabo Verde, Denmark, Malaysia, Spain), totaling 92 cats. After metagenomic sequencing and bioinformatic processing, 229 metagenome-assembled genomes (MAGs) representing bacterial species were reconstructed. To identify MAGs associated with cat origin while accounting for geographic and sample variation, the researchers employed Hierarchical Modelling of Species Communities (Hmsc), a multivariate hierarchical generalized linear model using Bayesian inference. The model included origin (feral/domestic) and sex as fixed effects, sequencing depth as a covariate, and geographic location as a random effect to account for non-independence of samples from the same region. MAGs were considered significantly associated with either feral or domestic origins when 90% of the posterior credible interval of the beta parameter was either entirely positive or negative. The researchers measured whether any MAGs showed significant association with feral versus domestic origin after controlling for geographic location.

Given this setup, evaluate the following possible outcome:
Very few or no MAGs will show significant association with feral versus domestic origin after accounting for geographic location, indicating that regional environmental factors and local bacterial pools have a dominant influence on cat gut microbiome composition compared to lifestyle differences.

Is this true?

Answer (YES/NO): NO